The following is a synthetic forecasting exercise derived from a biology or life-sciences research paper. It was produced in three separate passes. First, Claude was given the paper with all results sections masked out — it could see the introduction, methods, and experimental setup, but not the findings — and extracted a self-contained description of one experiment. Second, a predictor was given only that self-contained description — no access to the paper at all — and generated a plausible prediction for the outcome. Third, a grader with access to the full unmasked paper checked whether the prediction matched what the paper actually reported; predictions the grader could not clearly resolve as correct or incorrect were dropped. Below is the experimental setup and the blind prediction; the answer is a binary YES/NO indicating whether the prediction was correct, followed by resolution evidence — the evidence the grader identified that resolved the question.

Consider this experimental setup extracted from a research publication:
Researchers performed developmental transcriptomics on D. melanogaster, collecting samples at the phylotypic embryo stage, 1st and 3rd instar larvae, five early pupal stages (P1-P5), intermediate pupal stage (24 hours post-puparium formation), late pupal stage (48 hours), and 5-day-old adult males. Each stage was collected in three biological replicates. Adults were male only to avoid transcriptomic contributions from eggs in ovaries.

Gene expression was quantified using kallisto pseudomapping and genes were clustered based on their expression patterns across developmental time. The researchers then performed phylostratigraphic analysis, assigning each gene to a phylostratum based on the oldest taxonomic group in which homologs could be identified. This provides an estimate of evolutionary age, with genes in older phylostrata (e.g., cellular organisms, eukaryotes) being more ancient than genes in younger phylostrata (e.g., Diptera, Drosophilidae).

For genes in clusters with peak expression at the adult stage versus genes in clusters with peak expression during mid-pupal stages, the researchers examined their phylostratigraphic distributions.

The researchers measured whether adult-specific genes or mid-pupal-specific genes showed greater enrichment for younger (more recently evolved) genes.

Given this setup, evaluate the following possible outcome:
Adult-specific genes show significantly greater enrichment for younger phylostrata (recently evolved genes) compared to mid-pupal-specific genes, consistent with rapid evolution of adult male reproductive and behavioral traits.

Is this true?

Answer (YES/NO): NO